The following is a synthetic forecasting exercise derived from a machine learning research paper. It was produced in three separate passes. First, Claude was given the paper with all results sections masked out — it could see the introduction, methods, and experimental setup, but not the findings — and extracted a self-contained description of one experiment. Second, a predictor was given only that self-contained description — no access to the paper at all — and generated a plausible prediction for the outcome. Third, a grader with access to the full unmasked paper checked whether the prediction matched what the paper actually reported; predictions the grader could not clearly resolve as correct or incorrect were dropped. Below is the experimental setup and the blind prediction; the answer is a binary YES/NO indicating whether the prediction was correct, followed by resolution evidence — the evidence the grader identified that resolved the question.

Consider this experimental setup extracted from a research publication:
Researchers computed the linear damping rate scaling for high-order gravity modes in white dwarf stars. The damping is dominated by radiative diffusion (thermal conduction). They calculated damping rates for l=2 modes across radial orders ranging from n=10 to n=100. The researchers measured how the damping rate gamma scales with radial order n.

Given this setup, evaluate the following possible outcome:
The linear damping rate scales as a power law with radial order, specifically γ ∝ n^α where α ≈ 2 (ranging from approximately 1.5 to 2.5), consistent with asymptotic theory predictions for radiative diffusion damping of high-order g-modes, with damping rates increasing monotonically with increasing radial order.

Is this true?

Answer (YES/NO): YES